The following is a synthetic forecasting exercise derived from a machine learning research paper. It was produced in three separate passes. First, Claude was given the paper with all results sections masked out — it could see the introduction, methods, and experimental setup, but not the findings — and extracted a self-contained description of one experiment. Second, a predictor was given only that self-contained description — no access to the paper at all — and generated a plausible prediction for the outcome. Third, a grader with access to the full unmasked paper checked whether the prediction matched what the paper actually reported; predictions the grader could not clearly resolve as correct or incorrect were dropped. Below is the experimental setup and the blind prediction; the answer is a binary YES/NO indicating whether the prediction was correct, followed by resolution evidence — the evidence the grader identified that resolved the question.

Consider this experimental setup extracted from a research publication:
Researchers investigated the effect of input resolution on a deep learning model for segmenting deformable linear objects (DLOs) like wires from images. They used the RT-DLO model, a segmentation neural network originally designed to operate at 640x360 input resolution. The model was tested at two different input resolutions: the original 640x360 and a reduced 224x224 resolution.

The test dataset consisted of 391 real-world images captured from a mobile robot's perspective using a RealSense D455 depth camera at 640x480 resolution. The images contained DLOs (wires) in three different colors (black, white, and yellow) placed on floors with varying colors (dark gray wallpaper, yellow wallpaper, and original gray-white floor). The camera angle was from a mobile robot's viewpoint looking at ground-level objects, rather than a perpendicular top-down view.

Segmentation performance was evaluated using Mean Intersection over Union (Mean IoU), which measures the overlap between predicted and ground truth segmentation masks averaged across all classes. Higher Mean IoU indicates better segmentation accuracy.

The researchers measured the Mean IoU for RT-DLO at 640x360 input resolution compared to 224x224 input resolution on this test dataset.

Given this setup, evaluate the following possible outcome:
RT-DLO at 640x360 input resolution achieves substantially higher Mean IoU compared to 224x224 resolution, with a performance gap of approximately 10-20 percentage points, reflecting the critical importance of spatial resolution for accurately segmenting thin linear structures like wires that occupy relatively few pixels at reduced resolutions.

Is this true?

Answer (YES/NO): NO